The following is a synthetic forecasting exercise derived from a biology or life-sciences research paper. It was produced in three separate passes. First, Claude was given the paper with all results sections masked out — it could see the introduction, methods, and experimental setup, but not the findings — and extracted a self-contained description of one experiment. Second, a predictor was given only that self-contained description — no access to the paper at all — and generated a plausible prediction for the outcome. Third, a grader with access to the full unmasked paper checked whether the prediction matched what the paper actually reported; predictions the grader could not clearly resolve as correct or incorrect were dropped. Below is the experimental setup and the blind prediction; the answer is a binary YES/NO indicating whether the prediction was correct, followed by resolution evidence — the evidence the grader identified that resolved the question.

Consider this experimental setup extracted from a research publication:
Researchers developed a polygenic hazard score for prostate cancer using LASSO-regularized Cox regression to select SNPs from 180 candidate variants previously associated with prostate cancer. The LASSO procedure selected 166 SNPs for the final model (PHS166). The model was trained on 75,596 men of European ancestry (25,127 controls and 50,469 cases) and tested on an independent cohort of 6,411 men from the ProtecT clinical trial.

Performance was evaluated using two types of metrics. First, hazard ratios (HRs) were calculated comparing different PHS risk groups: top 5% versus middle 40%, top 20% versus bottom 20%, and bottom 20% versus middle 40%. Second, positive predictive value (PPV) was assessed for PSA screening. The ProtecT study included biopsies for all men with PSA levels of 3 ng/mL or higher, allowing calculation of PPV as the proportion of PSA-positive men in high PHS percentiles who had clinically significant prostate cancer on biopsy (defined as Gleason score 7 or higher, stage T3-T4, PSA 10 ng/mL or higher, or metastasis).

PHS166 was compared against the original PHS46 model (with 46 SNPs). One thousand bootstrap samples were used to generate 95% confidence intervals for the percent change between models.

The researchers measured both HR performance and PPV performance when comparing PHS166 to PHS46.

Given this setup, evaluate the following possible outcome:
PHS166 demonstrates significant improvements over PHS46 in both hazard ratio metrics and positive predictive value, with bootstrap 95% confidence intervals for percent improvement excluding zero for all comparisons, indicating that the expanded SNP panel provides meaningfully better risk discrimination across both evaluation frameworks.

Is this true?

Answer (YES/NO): NO